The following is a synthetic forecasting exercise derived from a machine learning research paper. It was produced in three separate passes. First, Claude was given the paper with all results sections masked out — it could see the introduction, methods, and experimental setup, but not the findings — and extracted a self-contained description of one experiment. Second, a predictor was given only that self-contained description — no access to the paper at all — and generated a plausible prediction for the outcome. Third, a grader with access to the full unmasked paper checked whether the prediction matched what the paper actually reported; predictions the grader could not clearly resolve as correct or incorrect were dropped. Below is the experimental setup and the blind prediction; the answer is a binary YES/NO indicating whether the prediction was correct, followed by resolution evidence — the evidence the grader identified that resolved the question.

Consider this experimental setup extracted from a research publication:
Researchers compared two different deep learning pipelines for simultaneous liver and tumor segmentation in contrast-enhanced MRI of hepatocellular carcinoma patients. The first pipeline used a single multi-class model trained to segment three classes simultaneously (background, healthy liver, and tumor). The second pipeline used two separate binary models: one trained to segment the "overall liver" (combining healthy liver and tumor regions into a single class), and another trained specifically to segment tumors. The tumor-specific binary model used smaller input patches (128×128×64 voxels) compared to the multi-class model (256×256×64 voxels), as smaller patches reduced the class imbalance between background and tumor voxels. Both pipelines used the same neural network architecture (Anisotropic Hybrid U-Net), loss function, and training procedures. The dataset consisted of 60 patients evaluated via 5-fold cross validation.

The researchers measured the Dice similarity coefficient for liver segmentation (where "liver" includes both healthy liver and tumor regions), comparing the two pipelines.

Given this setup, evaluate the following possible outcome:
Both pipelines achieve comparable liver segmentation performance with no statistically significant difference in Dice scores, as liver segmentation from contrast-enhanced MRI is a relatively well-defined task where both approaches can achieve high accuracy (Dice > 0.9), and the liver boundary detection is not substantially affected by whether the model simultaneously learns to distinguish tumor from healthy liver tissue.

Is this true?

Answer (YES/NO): NO